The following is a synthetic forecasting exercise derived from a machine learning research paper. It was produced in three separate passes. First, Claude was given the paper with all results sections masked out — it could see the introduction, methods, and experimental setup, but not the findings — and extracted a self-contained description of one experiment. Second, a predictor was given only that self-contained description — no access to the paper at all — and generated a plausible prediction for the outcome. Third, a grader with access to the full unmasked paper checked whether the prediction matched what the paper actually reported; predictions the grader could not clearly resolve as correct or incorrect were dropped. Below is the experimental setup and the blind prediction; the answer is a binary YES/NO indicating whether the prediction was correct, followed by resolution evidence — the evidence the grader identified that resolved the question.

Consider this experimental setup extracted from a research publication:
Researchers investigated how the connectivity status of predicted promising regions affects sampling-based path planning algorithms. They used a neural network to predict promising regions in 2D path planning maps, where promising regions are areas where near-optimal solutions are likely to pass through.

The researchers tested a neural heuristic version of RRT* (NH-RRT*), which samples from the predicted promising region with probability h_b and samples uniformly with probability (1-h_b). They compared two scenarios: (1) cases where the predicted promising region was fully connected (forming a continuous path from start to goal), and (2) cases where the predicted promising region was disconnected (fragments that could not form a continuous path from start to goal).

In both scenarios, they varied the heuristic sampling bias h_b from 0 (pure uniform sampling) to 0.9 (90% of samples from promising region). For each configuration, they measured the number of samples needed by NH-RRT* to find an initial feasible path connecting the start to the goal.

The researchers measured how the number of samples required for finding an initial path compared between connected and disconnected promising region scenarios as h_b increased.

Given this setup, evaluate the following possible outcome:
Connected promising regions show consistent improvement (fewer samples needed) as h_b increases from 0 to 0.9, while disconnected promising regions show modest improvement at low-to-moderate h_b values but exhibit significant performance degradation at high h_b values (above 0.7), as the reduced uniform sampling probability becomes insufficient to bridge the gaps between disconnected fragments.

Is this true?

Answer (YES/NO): NO